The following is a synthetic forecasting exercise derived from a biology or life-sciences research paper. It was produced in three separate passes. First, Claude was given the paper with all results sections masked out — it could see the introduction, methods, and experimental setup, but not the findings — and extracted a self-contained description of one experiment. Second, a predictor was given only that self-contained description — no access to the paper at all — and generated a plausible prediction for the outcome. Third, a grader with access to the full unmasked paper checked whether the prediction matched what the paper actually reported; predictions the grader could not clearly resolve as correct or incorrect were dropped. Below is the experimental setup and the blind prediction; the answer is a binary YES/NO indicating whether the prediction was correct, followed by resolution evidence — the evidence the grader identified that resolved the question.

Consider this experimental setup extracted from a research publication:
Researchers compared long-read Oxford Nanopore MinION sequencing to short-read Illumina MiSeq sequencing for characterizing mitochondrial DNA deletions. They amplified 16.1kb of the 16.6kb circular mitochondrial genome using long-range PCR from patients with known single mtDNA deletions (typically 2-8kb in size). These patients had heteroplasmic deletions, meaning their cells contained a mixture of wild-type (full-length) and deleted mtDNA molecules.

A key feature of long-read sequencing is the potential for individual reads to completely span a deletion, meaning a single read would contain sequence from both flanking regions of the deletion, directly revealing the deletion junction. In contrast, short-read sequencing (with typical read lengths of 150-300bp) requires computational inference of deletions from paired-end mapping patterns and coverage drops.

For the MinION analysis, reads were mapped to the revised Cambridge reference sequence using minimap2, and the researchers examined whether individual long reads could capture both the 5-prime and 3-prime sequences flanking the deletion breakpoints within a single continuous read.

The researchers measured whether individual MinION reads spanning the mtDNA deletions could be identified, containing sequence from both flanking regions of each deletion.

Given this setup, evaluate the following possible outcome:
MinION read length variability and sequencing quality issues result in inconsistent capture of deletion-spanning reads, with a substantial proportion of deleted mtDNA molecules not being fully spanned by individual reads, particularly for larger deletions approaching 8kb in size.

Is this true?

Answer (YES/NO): NO